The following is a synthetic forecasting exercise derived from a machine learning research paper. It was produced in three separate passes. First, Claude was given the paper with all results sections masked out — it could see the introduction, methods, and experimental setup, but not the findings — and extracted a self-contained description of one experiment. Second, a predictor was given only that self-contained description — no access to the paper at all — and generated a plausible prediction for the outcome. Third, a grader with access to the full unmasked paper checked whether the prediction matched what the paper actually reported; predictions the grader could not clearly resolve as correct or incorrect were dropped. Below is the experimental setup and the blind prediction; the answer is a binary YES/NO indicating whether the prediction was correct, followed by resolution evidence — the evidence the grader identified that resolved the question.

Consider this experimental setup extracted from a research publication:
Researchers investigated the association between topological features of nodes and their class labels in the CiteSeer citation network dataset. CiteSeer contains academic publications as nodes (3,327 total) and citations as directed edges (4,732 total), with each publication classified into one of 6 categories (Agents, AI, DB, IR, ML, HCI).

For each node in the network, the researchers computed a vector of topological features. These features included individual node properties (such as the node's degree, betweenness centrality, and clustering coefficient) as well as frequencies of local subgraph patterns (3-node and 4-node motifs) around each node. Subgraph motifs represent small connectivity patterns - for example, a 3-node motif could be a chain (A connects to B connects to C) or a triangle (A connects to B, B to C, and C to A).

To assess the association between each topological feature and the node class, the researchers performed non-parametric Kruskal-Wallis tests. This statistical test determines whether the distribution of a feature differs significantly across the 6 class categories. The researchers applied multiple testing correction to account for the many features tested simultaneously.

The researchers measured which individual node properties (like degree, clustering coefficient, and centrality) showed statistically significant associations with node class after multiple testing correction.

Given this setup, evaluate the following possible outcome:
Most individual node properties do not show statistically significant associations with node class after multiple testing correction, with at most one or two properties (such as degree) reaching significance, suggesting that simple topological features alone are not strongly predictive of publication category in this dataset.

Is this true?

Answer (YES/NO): NO